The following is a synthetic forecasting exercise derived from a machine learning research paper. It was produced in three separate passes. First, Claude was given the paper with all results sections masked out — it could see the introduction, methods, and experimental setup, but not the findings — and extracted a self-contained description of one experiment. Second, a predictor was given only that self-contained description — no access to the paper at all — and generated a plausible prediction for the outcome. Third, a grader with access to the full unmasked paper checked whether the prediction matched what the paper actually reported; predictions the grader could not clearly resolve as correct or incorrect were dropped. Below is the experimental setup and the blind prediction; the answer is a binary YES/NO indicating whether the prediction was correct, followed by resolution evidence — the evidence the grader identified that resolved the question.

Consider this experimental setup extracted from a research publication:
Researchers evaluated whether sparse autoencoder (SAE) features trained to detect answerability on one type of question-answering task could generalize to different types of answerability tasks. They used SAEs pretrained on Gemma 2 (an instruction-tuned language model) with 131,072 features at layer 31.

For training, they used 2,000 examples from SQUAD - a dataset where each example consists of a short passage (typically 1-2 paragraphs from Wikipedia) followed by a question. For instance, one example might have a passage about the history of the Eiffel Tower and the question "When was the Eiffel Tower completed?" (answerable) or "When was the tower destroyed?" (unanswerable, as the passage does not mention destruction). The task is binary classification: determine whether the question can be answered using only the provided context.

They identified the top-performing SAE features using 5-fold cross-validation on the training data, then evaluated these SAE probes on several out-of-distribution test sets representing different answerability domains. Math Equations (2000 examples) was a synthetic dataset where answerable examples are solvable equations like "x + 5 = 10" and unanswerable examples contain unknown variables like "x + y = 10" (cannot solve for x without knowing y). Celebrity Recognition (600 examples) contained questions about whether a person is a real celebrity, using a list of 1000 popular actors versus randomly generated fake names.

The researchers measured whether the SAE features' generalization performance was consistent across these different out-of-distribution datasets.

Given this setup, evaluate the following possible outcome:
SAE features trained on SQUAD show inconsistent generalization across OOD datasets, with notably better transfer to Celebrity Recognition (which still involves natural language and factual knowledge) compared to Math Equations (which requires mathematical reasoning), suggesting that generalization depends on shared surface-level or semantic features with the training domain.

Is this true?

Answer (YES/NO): NO